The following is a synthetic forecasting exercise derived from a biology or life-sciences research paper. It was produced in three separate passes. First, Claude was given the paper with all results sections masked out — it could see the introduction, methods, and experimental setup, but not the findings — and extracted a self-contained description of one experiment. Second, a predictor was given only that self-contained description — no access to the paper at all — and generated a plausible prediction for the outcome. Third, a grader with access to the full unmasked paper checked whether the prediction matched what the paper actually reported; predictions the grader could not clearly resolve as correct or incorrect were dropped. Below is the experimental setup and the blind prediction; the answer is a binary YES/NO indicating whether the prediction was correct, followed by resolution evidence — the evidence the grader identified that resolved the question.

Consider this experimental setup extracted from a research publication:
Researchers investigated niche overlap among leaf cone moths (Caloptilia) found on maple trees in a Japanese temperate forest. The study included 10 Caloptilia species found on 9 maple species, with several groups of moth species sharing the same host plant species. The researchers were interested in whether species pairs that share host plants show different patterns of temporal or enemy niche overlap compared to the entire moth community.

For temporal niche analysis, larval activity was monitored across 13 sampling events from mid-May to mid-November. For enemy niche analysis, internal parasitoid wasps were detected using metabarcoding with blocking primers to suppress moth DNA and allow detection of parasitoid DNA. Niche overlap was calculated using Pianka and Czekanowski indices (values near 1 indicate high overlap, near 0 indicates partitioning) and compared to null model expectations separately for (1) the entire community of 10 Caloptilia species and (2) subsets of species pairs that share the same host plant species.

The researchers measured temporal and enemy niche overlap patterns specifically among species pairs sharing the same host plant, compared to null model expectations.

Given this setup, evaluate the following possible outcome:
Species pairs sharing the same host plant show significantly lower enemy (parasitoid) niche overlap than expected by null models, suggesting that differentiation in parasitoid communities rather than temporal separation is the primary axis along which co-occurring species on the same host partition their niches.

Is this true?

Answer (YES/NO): NO